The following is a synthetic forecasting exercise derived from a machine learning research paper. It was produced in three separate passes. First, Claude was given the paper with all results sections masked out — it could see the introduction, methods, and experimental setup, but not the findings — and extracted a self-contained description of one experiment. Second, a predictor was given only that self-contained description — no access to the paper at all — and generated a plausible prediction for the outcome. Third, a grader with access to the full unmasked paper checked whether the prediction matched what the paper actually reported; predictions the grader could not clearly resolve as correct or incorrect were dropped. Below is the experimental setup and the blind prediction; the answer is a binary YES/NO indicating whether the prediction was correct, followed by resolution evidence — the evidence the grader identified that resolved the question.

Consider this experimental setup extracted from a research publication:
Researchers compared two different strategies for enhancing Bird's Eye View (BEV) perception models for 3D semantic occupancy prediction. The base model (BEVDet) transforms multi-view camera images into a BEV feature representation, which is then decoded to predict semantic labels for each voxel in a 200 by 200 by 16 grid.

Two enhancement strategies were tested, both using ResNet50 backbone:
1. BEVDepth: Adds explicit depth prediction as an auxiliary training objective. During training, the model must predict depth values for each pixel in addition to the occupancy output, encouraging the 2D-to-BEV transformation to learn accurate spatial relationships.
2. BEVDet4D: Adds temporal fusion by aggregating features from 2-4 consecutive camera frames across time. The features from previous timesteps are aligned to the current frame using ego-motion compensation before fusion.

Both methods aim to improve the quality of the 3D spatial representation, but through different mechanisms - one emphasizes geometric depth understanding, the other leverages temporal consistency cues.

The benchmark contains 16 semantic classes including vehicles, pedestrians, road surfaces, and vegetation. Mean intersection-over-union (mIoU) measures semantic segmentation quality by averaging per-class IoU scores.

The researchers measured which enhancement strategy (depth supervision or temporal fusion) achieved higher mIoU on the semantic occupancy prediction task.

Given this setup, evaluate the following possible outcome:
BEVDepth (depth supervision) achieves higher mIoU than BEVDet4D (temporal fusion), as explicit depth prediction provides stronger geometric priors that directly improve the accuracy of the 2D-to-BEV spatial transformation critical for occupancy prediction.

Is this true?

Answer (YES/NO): YES